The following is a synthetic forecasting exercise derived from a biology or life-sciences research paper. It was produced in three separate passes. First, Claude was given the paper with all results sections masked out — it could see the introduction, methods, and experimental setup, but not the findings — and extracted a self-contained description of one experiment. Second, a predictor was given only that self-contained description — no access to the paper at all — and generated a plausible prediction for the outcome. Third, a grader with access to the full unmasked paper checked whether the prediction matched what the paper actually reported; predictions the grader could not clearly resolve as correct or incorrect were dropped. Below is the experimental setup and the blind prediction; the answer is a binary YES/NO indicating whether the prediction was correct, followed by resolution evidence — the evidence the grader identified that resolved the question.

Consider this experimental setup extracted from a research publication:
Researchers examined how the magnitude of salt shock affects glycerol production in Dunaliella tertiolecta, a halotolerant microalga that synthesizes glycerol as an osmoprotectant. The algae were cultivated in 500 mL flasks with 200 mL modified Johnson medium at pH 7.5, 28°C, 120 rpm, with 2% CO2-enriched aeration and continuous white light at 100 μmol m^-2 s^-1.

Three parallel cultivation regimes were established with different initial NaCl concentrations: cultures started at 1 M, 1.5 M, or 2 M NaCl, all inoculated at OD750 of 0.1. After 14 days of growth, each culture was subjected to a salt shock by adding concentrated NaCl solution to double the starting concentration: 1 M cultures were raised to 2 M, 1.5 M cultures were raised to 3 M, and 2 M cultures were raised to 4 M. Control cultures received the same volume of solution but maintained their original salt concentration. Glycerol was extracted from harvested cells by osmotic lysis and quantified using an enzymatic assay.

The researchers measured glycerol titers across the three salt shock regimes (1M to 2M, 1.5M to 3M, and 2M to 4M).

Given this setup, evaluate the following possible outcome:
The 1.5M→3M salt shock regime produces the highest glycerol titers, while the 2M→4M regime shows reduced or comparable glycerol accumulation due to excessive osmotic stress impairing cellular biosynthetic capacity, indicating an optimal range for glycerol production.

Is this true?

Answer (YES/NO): NO